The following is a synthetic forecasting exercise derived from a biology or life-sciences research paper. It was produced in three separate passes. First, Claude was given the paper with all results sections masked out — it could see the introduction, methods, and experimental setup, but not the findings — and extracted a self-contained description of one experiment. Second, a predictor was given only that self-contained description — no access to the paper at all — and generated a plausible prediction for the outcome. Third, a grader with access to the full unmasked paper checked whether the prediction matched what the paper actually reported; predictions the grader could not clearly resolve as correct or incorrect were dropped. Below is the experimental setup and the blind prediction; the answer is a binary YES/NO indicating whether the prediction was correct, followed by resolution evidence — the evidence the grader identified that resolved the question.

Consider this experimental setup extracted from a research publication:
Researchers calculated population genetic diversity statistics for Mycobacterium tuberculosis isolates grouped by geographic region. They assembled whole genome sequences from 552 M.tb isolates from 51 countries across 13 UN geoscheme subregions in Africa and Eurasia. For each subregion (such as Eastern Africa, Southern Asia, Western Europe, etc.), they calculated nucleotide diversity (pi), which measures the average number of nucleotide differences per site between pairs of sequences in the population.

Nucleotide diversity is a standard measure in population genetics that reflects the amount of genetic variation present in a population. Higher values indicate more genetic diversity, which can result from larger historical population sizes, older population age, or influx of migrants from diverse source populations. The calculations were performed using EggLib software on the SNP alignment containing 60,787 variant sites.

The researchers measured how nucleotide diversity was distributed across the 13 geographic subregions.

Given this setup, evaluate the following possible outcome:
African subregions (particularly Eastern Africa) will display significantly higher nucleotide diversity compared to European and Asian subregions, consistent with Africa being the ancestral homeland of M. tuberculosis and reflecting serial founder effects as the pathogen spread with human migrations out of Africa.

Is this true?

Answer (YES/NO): NO